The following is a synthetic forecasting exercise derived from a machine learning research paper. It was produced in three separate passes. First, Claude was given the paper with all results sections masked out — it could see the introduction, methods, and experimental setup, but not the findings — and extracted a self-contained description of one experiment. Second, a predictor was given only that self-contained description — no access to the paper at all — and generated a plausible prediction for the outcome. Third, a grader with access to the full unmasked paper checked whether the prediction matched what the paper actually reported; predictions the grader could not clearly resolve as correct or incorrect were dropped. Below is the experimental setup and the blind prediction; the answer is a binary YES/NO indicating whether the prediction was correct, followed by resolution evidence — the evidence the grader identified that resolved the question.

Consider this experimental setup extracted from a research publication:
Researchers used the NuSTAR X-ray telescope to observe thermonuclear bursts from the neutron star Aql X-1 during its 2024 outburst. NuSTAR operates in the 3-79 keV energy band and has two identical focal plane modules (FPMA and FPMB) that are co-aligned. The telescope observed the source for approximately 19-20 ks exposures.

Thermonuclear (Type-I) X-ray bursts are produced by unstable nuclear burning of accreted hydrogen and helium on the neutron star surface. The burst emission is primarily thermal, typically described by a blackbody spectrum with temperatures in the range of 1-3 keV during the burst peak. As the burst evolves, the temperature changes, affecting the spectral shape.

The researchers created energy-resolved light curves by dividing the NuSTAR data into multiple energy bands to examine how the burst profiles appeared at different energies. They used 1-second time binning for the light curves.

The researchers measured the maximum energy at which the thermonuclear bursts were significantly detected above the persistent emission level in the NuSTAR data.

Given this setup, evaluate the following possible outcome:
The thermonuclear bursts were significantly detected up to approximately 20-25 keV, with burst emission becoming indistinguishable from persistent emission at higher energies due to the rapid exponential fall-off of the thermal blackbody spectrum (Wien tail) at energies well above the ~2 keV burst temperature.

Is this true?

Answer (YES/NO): YES